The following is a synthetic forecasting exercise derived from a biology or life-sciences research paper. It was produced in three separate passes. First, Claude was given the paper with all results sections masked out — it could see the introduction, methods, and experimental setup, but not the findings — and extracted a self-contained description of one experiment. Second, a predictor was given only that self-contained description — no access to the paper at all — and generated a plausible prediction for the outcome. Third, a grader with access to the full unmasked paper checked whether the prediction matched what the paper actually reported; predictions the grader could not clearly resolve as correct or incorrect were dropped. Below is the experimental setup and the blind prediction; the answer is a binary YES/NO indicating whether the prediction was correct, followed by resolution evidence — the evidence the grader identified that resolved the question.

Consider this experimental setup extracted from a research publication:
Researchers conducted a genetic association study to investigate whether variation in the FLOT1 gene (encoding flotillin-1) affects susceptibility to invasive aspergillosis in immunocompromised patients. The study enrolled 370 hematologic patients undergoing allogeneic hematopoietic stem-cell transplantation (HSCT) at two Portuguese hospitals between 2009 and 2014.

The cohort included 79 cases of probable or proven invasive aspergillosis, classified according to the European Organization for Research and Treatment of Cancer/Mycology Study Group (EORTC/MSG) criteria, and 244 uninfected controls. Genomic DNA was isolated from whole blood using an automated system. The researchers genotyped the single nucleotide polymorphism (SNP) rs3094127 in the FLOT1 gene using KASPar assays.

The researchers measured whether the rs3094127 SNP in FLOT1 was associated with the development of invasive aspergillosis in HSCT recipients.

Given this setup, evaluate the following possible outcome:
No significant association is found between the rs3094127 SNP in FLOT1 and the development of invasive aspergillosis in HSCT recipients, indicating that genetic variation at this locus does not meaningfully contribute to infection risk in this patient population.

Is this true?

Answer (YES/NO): NO